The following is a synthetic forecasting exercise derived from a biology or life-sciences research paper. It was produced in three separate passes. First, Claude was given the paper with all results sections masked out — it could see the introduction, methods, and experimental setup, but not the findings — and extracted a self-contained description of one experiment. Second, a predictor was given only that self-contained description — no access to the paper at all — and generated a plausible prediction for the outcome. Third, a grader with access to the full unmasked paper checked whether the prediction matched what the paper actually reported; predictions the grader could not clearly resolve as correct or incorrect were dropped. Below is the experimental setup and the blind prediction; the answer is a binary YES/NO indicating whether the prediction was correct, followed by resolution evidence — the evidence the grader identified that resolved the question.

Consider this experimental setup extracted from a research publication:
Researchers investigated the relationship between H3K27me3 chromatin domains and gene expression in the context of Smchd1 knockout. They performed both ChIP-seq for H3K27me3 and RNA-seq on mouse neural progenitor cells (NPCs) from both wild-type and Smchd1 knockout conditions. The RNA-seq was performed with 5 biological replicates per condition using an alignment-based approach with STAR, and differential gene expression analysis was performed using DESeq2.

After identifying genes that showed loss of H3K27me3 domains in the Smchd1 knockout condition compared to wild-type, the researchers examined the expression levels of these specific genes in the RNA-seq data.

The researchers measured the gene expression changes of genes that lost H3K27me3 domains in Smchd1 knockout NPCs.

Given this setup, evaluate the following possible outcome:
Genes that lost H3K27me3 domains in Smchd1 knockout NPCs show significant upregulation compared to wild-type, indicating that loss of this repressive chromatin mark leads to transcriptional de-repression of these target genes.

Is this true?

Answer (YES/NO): YES